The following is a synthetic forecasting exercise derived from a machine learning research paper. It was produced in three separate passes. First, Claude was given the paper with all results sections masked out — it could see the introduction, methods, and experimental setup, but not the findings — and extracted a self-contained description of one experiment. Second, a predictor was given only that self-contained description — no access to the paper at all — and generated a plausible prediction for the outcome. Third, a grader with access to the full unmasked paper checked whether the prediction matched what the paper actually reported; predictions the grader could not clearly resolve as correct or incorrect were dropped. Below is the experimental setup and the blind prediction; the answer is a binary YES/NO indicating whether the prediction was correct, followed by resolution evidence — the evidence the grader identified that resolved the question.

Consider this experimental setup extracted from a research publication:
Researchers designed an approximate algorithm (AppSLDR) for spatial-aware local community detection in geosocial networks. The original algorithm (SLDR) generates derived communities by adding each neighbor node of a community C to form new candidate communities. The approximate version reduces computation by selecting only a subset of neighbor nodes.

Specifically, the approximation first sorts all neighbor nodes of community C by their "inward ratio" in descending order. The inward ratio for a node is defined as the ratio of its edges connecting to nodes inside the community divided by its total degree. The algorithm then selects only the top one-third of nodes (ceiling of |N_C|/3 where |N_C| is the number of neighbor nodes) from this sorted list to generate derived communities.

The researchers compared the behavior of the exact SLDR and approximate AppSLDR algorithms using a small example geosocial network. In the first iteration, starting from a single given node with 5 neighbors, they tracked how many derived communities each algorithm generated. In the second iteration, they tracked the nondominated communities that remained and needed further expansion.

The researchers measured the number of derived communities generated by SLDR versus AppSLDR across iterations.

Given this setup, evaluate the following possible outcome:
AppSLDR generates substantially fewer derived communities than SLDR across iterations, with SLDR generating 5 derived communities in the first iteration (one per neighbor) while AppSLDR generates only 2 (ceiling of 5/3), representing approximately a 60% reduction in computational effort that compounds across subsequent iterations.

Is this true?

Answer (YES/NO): YES